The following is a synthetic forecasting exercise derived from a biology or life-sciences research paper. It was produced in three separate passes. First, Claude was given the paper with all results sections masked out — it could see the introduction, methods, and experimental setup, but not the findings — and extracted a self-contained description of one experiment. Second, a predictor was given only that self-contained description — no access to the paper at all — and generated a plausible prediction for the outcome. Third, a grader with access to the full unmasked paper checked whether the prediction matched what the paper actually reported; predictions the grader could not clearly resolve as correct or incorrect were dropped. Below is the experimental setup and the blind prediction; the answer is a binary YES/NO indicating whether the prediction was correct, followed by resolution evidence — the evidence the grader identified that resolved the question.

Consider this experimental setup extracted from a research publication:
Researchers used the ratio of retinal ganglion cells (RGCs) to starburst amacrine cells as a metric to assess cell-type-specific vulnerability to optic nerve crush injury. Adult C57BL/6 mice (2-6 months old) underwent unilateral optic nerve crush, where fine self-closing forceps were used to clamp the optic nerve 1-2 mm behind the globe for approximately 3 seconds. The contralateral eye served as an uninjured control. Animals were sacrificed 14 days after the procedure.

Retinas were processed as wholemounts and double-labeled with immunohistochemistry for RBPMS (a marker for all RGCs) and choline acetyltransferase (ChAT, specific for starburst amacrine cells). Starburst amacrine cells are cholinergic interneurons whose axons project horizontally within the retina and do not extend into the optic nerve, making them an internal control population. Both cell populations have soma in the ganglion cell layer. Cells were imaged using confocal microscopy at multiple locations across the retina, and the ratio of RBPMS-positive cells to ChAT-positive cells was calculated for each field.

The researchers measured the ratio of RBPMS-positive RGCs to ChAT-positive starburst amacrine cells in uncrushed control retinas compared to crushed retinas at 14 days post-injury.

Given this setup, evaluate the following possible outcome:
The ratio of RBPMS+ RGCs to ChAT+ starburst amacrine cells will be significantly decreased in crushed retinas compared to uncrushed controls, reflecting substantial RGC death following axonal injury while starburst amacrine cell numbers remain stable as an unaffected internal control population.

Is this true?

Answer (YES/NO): YES